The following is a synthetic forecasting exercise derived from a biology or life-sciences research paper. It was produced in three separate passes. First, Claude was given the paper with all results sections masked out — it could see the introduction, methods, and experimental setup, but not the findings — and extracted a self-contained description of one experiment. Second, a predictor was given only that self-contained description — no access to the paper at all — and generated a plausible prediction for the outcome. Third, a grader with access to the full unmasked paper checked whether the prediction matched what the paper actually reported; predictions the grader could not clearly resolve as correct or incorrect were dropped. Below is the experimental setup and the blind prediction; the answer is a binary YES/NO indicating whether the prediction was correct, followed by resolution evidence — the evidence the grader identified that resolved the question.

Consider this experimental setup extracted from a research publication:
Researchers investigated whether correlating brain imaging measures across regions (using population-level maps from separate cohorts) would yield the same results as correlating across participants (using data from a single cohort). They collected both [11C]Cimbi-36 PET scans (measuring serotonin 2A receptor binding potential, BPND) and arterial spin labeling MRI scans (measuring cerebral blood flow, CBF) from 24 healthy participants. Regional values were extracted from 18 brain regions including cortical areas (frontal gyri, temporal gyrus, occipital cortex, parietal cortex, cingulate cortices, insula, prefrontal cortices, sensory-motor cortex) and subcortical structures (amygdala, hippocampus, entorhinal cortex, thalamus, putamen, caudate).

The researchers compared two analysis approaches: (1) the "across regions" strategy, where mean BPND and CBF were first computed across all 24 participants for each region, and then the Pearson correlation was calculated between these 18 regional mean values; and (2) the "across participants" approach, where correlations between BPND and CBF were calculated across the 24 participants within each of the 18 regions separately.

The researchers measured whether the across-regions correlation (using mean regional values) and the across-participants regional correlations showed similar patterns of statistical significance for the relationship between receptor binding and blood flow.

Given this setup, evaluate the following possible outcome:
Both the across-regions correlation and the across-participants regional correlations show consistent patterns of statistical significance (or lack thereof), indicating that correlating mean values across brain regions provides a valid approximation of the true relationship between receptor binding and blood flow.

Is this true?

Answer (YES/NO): NO